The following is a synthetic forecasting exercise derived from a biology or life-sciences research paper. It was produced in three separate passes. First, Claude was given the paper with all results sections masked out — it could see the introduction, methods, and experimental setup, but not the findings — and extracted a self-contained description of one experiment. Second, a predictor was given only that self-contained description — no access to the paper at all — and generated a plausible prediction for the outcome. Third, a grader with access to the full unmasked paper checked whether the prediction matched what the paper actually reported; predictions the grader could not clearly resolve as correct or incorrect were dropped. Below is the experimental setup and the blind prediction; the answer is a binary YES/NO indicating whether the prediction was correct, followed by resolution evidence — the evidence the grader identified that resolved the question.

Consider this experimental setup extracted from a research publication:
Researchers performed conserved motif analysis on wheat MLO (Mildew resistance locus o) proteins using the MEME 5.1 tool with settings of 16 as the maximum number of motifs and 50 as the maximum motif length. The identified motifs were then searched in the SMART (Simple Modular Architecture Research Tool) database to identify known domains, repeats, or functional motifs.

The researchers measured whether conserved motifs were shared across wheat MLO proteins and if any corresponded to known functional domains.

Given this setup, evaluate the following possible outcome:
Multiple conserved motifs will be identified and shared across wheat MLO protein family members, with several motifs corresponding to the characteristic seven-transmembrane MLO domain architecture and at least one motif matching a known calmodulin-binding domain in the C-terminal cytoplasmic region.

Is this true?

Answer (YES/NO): NO